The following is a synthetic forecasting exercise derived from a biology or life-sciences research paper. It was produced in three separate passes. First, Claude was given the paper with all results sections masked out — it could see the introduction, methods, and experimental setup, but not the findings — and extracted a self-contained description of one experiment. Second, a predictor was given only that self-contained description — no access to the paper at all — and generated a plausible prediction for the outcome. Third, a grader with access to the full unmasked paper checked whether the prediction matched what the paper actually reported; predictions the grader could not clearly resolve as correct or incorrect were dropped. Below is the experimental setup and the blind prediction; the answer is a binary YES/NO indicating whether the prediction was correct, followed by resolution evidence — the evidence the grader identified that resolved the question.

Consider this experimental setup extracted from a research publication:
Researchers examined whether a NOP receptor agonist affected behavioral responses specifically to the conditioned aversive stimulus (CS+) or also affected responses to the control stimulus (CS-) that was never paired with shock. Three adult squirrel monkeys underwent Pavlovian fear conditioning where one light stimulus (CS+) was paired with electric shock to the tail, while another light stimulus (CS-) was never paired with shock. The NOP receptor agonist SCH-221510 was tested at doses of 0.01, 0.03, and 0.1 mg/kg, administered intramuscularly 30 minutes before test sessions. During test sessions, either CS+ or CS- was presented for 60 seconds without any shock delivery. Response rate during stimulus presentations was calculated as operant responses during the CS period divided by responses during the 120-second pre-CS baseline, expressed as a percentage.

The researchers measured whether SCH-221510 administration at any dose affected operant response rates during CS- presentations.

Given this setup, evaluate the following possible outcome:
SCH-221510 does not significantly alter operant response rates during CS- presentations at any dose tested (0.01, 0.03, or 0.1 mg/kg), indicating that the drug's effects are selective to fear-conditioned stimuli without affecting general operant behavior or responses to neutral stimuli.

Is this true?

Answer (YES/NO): YES